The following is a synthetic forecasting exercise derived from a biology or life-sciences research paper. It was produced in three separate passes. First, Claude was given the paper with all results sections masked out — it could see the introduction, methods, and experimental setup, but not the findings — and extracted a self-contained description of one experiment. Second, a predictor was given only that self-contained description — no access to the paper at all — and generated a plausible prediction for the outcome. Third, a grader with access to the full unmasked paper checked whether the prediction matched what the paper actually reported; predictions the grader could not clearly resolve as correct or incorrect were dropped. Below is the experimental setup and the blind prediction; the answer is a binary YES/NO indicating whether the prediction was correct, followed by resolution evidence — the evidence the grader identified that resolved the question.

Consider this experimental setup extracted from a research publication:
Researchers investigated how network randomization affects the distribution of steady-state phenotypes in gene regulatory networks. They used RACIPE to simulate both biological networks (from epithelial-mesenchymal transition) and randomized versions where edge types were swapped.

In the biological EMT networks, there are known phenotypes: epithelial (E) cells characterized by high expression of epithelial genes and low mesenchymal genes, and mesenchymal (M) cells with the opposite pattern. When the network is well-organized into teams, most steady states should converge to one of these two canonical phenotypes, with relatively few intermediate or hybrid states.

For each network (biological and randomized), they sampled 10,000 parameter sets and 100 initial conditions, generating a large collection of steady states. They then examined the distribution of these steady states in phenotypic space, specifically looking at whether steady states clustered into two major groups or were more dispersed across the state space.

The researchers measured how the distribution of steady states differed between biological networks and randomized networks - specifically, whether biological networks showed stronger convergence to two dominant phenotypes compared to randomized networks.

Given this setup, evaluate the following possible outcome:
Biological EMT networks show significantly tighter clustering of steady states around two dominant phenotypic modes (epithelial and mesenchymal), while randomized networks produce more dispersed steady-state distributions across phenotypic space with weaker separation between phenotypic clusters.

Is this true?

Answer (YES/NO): YES